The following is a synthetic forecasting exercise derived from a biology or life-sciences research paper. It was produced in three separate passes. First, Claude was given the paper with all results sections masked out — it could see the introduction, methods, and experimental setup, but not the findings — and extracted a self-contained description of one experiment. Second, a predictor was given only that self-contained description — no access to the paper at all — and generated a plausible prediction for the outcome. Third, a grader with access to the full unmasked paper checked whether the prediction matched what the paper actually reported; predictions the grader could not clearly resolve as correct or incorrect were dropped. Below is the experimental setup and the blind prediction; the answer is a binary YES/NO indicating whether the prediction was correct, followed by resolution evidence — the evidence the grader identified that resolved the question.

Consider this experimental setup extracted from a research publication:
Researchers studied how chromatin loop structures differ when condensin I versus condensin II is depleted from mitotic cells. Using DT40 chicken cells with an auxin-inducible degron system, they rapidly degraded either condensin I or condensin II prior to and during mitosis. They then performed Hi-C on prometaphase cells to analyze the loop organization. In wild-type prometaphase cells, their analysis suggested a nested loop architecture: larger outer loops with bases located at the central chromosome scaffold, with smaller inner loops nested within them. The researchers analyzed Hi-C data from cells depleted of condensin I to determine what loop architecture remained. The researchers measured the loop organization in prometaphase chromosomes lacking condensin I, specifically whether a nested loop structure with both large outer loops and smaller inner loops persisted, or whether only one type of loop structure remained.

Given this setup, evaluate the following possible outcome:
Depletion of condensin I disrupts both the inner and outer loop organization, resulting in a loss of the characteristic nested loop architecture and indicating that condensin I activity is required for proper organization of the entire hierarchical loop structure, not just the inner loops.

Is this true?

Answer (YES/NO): NO